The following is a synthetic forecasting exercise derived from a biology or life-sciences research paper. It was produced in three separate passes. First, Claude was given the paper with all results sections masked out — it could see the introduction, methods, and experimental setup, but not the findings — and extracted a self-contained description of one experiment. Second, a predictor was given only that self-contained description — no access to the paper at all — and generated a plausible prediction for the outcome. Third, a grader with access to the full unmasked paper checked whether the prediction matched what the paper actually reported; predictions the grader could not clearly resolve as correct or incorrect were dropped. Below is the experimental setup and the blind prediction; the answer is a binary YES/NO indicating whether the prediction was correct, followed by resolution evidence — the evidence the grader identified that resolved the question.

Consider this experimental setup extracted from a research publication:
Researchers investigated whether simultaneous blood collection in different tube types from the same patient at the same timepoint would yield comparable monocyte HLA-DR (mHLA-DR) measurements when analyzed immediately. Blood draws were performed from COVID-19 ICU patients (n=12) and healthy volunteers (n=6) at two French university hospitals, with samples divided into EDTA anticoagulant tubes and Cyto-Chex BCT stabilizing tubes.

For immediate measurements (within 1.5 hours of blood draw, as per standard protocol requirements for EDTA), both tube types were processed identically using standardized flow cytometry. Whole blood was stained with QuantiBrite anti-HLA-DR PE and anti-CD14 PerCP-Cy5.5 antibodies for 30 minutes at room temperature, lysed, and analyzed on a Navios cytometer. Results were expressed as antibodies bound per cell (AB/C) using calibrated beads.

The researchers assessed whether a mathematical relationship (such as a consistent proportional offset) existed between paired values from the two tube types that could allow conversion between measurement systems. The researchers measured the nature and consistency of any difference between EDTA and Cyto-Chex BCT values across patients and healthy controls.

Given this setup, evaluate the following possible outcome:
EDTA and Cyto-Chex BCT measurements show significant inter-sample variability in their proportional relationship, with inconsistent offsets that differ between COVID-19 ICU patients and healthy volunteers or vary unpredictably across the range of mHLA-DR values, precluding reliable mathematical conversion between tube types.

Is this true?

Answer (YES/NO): NO